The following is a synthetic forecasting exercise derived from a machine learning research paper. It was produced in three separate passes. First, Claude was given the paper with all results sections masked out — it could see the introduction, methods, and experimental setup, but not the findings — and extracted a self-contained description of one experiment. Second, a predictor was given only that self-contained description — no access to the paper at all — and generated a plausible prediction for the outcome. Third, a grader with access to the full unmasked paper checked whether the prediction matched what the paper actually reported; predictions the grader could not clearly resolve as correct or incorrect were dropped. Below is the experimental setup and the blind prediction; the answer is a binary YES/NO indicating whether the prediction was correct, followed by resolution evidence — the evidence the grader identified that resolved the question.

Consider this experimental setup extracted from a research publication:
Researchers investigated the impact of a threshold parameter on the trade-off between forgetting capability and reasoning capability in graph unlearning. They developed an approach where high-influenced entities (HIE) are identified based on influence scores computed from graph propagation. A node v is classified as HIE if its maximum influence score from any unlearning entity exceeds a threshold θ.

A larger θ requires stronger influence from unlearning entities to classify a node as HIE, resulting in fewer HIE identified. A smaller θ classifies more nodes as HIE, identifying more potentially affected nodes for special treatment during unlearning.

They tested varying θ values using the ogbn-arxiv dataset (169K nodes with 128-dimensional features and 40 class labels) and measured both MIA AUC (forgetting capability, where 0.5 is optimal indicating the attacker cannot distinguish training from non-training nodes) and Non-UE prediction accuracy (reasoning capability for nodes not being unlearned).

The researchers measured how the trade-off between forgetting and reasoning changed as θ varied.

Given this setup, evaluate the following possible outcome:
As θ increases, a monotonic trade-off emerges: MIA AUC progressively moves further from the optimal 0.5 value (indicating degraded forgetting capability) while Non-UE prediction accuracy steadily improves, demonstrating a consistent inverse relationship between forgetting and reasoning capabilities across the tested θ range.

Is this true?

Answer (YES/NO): NO